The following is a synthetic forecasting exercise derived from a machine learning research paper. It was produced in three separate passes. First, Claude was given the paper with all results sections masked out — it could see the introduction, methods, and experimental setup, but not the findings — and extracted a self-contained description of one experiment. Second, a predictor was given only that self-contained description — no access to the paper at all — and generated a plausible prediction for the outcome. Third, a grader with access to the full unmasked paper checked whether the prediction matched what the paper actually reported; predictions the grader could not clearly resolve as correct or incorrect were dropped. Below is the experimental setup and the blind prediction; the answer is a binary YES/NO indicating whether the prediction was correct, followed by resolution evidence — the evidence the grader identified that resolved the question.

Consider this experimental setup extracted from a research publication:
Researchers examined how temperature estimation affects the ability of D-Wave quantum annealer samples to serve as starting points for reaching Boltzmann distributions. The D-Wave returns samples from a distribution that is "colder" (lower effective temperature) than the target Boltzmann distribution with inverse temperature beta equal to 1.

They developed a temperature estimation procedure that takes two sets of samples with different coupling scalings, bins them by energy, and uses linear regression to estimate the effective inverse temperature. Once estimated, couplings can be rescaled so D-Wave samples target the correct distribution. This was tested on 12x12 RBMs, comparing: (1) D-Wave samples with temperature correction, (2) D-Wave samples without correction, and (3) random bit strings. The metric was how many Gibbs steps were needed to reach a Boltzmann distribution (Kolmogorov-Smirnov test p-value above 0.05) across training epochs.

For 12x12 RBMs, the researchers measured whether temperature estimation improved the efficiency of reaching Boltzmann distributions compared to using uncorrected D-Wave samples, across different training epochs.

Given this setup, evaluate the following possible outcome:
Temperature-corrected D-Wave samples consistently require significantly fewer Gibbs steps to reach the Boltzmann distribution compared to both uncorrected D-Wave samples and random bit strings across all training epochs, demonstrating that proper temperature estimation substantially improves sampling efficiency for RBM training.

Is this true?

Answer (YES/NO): NO